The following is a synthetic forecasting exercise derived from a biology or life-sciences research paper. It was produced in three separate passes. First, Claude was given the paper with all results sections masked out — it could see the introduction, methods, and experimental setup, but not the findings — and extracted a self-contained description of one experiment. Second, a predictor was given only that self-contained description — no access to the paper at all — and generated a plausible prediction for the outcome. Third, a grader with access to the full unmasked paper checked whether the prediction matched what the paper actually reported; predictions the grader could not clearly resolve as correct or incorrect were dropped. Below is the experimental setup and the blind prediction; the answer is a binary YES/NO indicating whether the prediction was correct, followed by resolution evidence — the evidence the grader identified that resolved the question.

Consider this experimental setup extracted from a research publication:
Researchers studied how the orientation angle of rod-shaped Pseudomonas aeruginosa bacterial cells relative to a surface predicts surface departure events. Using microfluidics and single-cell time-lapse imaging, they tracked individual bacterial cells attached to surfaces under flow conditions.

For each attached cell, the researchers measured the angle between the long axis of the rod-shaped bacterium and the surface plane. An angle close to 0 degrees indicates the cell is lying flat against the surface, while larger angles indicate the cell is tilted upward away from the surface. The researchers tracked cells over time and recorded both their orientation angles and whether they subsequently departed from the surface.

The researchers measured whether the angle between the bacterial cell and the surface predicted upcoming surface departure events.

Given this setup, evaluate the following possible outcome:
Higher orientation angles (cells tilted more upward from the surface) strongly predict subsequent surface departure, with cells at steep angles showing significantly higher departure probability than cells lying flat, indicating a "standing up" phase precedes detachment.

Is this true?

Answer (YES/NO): YES